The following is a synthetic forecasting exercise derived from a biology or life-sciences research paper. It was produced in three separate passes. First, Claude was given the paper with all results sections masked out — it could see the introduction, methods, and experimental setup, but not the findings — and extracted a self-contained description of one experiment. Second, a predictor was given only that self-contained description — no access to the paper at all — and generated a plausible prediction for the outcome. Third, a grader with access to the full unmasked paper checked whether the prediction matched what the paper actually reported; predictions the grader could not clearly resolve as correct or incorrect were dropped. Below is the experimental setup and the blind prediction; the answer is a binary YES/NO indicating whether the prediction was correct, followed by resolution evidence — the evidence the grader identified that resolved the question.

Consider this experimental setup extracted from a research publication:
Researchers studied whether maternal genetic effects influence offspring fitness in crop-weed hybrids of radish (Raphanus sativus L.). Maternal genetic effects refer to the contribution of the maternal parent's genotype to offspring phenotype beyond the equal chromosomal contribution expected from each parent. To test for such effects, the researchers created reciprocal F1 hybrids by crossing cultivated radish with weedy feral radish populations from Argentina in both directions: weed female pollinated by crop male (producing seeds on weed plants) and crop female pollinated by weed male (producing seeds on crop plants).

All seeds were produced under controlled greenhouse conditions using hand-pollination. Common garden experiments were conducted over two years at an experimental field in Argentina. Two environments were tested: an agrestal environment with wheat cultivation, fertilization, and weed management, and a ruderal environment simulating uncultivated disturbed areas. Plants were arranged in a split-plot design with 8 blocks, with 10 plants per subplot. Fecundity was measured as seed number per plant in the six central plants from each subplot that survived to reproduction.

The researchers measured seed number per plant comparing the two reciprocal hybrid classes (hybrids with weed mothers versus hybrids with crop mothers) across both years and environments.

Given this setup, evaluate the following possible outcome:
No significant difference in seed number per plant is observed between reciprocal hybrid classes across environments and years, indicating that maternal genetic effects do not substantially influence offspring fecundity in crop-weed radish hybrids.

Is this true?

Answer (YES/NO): YES